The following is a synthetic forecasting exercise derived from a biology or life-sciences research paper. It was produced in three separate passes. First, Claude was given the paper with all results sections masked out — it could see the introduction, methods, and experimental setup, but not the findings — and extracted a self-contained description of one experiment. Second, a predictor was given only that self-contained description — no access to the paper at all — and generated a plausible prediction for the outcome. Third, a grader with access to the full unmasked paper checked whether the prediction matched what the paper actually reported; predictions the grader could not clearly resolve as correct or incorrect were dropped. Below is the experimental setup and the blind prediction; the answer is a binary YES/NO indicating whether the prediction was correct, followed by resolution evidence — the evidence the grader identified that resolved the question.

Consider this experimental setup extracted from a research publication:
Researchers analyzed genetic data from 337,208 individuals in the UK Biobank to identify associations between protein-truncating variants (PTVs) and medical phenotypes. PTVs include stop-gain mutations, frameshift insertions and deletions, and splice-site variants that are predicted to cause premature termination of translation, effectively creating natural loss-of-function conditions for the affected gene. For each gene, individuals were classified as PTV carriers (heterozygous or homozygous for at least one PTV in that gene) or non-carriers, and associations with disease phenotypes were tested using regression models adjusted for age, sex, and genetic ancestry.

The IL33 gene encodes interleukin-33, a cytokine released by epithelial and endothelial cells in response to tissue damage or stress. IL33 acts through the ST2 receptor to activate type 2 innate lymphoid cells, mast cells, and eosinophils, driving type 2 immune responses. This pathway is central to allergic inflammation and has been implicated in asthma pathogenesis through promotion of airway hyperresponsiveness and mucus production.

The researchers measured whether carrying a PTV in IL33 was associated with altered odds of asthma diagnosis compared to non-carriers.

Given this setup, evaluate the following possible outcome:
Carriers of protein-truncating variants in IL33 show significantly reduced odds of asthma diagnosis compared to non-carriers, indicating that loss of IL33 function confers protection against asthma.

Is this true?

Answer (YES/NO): YES